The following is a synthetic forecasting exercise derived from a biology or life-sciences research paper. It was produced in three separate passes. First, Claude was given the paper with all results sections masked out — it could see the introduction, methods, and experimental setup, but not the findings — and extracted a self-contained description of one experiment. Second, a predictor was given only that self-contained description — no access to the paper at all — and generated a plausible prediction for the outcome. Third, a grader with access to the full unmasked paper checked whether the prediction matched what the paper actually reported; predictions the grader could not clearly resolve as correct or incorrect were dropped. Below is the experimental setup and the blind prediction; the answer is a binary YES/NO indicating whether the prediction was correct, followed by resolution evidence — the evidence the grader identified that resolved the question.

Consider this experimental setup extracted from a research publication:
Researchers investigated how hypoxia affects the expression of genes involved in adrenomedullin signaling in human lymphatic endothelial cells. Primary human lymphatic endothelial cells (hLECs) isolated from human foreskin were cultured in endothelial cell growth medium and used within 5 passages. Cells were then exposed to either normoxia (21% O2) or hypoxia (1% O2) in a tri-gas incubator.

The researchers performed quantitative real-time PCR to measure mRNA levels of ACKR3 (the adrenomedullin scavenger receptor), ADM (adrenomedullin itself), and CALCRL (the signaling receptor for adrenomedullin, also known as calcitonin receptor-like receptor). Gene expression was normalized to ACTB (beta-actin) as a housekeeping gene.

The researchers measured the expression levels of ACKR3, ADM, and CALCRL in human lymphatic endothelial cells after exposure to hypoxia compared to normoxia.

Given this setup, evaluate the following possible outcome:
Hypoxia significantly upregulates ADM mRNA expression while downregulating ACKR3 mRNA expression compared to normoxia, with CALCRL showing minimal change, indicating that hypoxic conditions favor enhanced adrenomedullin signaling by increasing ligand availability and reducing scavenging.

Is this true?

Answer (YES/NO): NO